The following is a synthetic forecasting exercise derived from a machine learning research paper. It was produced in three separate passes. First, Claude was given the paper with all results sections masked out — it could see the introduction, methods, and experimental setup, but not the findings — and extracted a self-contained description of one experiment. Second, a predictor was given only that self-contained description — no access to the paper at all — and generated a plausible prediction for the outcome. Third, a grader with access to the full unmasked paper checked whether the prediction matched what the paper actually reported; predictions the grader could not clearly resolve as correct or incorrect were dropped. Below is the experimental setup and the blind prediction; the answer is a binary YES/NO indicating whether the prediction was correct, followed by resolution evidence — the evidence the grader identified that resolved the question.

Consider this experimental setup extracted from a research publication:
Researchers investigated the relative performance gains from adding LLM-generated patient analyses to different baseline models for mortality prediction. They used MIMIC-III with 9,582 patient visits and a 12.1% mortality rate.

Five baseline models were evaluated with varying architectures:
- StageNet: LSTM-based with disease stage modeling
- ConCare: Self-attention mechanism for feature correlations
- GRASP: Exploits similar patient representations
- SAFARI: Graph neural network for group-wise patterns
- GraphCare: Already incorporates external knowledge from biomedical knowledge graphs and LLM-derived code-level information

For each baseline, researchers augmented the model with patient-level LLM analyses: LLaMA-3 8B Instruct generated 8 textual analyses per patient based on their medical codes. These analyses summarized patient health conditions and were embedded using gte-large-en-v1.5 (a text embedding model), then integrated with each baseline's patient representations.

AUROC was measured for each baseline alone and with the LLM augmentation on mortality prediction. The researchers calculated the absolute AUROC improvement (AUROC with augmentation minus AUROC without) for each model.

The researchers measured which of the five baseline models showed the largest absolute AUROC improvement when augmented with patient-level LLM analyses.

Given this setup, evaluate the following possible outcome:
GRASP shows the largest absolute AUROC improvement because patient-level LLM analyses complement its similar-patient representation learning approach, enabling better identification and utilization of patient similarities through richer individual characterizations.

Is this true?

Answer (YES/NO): NO